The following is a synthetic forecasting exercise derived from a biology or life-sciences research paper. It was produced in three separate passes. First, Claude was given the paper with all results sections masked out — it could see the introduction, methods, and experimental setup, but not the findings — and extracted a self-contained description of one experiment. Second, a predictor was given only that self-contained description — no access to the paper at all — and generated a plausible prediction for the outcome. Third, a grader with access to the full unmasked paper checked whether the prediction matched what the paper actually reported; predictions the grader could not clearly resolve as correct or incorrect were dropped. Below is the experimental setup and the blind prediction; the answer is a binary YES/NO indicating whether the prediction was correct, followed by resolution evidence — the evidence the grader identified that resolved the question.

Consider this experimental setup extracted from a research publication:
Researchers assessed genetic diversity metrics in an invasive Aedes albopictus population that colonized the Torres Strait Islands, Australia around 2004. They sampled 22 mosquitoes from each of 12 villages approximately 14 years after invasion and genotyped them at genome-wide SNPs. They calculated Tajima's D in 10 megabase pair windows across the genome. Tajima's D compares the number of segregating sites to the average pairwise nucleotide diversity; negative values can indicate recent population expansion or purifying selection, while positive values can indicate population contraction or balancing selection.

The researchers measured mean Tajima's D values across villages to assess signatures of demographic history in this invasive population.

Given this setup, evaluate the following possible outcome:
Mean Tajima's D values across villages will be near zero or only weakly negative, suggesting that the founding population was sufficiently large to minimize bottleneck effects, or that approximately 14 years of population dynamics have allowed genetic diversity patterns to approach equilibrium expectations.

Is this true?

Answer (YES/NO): NO